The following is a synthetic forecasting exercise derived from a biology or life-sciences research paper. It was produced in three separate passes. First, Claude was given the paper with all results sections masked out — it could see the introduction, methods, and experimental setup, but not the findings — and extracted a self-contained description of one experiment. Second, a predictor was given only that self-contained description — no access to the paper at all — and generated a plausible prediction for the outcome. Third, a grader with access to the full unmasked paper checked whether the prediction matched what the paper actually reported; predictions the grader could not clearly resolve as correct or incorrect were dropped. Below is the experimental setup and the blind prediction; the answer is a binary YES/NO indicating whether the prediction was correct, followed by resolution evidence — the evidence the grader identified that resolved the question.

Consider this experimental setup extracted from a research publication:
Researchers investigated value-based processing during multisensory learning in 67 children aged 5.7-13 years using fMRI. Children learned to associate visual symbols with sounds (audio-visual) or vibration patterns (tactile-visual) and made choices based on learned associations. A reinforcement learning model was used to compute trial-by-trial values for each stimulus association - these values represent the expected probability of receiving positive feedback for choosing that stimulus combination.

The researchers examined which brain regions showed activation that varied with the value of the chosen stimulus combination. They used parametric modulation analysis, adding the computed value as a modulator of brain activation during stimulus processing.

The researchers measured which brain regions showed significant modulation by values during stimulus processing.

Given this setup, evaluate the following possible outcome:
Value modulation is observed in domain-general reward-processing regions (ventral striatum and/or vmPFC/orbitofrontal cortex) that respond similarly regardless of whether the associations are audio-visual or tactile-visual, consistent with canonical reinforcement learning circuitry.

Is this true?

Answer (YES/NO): NO